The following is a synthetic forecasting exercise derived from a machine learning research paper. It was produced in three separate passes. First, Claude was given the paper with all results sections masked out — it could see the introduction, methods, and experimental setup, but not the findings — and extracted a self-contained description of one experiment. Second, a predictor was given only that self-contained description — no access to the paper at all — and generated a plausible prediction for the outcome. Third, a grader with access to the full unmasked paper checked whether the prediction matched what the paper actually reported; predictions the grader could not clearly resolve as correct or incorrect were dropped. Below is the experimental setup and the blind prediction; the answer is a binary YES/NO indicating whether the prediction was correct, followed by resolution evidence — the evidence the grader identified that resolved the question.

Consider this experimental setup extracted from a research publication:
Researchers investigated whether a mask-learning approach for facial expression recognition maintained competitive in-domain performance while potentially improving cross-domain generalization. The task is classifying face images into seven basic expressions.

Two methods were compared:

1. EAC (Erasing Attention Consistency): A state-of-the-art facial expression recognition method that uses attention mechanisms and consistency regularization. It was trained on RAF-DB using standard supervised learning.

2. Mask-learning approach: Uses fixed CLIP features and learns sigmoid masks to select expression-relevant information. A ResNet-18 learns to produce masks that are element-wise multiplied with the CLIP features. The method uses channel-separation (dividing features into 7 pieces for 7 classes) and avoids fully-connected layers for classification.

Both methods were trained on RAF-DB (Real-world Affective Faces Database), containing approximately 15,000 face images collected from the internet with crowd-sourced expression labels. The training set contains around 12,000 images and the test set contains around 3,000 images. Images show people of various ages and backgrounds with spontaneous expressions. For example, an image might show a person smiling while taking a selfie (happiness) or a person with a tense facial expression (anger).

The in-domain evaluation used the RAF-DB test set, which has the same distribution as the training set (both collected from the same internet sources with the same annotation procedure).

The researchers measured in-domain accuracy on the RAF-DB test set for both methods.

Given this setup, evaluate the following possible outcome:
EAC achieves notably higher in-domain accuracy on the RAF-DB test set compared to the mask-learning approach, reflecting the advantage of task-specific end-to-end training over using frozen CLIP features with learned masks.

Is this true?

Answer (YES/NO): NO